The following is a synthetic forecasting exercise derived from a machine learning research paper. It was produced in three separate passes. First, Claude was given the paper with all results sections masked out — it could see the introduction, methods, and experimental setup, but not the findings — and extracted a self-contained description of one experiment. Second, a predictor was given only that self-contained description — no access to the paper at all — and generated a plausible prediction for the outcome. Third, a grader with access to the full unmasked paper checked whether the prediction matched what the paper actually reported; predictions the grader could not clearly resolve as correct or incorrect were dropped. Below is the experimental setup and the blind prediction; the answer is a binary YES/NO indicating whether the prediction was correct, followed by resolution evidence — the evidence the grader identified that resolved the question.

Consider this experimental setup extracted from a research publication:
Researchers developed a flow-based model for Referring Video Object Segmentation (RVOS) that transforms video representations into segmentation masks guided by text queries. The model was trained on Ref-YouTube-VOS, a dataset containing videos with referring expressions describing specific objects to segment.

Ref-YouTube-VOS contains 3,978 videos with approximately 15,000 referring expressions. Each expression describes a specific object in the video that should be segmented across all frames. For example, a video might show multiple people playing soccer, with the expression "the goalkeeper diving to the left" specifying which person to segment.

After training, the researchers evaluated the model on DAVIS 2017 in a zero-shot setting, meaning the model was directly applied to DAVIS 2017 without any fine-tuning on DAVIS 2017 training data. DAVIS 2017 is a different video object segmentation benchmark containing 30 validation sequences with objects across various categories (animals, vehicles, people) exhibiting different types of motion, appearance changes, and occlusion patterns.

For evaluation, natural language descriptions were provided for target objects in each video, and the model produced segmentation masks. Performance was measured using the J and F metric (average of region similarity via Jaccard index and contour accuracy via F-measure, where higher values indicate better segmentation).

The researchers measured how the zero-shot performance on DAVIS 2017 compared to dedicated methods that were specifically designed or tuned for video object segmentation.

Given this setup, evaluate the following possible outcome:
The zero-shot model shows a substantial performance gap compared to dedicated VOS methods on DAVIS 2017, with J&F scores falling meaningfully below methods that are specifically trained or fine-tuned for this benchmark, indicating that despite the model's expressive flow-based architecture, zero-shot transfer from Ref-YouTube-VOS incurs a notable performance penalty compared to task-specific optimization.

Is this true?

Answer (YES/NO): NO